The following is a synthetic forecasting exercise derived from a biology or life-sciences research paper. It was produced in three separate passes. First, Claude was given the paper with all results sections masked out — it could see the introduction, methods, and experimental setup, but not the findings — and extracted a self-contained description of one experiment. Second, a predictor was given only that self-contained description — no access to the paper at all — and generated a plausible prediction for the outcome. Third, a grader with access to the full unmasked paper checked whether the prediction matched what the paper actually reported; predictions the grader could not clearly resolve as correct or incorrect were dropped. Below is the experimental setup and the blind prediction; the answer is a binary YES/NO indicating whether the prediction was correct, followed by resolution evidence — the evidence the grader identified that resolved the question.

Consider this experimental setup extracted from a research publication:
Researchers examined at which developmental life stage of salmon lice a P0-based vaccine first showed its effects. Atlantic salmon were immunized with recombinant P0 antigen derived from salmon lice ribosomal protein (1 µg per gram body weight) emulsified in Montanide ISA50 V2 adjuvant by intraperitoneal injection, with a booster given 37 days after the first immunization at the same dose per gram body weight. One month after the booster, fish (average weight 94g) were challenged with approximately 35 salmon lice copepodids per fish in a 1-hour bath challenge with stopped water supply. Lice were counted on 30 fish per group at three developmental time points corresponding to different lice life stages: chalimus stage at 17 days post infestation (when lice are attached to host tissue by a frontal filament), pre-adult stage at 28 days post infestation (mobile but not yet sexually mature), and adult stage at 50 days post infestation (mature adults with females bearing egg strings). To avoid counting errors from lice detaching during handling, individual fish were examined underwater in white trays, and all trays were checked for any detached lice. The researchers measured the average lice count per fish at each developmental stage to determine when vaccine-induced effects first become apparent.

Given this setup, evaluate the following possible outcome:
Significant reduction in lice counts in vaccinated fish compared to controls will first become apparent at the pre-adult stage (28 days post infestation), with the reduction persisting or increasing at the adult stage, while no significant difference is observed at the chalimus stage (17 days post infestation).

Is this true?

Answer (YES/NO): NO